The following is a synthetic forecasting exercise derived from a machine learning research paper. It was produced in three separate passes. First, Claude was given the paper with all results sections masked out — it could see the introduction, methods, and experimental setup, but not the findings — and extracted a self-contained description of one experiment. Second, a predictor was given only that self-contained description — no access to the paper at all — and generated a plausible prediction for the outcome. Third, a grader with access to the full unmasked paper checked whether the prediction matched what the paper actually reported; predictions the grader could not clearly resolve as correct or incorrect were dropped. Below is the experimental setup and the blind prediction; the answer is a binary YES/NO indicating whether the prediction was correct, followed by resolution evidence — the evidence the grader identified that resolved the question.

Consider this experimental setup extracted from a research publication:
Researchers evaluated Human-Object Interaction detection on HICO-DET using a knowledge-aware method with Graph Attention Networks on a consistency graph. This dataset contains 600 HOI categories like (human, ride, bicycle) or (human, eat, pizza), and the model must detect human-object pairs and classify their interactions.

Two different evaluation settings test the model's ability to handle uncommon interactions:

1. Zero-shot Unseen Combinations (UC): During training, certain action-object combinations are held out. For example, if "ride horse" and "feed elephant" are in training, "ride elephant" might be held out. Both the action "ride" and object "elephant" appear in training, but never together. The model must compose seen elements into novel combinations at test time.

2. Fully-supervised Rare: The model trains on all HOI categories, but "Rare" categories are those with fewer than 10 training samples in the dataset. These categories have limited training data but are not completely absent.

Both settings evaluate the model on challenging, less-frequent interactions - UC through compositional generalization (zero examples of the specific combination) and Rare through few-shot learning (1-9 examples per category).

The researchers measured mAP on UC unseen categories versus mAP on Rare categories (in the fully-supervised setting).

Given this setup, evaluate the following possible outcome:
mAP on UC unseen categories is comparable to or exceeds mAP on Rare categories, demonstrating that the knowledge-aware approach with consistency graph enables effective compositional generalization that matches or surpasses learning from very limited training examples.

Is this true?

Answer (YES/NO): NO